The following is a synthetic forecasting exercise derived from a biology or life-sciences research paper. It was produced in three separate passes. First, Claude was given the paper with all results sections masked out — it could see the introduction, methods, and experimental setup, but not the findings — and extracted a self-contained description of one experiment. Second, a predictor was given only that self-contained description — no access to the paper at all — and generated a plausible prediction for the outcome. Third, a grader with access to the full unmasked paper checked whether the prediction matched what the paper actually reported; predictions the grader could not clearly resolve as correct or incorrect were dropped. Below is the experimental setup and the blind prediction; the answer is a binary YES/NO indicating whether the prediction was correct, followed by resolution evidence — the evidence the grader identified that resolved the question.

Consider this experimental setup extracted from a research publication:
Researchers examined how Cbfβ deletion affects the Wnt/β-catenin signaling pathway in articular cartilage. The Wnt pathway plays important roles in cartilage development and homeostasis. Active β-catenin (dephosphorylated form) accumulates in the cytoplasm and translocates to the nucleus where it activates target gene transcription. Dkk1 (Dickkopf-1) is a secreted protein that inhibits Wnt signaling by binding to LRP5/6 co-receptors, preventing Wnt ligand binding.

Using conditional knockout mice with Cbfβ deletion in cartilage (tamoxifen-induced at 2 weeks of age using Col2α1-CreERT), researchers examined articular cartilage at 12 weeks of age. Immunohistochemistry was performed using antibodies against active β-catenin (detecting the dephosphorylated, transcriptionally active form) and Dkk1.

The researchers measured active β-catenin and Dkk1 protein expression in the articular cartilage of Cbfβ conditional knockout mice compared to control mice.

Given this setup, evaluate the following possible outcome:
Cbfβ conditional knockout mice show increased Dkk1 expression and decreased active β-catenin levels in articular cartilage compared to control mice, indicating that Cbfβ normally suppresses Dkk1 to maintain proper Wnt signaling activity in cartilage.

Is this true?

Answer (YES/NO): NO